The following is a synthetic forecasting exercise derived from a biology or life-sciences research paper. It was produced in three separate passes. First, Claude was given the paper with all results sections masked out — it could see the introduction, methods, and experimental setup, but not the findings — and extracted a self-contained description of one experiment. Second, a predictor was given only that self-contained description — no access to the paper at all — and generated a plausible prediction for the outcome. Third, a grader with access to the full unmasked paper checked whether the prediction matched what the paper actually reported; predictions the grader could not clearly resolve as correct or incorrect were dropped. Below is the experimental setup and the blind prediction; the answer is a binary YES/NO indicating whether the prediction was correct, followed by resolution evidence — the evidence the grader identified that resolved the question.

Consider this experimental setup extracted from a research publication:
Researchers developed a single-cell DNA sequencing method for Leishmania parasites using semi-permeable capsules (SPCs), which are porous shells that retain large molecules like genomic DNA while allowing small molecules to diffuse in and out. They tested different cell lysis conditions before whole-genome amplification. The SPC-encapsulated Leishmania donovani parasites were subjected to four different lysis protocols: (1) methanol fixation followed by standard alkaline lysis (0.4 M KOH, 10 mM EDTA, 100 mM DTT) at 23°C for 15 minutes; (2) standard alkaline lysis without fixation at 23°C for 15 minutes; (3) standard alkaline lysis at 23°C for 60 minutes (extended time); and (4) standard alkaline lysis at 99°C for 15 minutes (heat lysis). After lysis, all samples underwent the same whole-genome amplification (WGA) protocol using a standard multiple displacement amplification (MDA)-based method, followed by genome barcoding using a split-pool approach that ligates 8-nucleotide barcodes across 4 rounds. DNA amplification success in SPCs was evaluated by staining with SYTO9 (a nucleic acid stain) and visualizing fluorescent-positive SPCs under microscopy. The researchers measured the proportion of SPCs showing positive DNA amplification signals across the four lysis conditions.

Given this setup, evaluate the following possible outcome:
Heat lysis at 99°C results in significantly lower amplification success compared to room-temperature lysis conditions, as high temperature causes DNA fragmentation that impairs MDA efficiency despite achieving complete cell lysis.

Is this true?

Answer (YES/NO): NO